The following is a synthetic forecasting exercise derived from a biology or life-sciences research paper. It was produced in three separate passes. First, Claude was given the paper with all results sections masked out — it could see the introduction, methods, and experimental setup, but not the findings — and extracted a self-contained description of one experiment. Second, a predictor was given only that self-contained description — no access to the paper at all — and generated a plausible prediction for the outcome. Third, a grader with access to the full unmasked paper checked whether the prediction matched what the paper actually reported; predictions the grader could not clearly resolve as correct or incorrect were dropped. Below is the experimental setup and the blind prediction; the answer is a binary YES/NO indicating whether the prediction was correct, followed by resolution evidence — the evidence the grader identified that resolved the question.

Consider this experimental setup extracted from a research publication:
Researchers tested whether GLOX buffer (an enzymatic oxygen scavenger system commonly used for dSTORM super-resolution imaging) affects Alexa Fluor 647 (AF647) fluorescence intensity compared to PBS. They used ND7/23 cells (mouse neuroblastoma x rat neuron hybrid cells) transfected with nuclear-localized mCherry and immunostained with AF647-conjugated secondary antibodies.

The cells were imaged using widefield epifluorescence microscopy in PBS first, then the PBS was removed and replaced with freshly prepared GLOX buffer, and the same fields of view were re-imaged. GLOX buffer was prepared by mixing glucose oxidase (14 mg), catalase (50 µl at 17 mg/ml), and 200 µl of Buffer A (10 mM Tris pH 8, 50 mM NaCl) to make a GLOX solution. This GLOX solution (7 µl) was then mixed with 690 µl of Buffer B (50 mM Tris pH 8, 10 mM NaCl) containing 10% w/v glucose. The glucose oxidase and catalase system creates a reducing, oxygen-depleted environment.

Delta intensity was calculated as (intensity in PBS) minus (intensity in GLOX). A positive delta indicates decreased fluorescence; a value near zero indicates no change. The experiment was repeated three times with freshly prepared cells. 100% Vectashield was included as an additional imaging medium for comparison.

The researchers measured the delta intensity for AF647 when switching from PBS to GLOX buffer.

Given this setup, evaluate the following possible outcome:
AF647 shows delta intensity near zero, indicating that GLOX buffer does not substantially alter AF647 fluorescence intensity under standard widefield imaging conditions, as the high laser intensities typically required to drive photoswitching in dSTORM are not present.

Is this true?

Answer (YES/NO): YES